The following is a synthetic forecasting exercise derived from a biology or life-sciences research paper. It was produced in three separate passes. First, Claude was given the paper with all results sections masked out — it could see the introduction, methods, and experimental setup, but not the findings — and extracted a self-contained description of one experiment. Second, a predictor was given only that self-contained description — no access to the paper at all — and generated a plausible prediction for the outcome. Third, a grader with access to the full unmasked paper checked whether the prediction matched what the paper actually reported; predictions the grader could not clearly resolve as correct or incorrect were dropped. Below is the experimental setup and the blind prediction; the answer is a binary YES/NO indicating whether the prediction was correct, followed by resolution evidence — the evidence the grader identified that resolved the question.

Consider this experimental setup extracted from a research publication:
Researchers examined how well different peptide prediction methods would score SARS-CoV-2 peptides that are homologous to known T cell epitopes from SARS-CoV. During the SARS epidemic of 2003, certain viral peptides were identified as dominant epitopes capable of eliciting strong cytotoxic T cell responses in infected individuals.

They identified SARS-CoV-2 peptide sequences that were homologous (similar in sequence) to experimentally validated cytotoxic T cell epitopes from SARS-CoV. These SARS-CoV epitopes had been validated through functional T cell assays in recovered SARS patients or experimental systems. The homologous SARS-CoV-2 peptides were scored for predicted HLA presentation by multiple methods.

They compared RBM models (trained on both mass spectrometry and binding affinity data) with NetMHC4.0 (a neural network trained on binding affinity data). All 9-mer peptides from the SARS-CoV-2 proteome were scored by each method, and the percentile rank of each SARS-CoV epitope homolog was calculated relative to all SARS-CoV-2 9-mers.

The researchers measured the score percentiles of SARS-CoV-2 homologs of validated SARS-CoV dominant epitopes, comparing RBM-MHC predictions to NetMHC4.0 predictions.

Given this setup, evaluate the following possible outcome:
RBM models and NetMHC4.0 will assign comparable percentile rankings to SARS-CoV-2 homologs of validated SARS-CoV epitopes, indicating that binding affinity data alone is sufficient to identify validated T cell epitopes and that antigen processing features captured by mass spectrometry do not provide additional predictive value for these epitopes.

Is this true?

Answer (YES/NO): NO